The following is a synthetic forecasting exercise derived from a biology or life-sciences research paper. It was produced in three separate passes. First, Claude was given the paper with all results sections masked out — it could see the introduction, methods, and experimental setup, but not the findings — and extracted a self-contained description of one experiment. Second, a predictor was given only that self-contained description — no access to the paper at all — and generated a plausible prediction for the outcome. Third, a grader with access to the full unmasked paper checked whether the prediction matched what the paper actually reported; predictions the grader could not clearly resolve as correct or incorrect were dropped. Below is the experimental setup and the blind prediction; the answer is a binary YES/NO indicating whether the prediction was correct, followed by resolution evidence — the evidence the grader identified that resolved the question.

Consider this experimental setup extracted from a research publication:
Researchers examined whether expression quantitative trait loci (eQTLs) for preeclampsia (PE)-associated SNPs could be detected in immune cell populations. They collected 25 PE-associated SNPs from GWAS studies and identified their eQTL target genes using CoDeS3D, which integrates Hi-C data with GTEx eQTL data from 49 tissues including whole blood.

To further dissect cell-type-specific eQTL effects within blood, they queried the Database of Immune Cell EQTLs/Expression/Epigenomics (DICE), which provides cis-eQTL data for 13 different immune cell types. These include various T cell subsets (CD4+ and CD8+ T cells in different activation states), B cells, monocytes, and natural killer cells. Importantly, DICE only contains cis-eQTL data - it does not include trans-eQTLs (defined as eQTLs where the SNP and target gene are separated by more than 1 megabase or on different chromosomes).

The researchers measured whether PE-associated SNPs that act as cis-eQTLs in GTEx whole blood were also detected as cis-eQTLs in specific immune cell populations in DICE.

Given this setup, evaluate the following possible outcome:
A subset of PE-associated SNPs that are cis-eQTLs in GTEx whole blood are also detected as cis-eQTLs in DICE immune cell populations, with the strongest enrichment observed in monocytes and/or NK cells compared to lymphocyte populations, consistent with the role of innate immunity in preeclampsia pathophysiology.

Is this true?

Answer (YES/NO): NO